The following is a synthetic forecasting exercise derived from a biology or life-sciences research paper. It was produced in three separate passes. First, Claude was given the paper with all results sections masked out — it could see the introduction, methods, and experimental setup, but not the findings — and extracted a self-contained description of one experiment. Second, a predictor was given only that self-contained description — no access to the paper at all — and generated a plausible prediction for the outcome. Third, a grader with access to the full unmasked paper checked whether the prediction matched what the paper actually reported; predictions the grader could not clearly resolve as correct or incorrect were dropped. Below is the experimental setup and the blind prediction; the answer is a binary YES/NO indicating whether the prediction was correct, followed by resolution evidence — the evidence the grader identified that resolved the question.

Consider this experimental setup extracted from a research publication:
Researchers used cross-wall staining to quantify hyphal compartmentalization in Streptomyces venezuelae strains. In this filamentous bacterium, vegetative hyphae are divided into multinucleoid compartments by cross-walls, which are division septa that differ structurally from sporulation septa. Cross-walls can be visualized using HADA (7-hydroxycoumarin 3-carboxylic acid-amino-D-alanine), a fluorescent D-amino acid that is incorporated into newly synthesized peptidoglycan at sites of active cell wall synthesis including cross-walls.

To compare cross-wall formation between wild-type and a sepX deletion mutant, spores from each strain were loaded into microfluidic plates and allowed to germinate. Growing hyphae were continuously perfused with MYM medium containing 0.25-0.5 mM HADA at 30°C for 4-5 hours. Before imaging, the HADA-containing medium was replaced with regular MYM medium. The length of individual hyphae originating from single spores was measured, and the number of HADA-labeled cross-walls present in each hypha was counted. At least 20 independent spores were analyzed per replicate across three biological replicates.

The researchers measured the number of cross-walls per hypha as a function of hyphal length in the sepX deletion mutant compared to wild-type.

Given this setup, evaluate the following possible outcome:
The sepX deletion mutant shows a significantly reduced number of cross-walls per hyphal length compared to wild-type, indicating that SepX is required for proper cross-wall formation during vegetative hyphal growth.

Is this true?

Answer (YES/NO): YES